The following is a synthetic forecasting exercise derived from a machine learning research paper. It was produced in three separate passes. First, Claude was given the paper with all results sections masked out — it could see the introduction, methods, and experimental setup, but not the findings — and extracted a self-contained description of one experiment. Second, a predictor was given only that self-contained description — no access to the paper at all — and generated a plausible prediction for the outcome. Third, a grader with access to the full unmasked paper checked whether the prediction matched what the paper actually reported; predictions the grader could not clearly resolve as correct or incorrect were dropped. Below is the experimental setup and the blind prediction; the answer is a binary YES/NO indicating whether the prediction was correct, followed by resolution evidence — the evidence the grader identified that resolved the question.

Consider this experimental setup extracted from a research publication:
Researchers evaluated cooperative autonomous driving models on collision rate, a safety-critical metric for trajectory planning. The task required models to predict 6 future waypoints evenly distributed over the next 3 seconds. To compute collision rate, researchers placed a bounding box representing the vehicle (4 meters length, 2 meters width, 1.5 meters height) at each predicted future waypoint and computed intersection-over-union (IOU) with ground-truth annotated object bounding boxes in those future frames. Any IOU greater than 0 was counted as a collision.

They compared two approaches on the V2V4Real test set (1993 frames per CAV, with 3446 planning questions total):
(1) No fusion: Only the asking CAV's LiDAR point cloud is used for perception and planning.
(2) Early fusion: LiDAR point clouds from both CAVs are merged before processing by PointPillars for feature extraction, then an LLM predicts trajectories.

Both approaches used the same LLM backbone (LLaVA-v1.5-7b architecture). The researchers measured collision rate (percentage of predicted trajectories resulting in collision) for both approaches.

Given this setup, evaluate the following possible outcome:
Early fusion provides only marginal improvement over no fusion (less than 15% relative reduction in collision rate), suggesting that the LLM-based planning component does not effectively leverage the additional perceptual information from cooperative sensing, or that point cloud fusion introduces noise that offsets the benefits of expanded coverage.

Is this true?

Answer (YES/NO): NO